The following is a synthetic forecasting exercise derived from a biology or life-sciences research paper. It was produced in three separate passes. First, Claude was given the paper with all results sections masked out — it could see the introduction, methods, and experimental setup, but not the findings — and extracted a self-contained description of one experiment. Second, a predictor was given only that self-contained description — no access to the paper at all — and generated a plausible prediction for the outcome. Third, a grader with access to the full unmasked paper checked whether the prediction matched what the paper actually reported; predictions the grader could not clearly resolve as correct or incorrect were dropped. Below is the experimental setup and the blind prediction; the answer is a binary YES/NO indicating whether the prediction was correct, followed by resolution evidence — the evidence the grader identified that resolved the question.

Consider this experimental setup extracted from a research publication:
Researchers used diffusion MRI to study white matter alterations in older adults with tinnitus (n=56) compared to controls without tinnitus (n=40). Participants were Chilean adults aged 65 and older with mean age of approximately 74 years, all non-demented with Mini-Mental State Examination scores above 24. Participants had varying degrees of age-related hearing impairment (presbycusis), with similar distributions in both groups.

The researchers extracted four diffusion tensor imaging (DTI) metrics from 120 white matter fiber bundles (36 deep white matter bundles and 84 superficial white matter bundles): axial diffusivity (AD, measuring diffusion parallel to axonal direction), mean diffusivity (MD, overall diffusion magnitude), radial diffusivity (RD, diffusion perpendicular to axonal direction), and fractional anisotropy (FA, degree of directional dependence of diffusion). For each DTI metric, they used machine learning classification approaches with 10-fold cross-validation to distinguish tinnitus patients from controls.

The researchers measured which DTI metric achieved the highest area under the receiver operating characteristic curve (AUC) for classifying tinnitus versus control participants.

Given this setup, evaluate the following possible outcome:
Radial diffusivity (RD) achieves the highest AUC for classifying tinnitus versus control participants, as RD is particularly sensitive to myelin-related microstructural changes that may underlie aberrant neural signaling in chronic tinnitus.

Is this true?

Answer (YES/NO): NO